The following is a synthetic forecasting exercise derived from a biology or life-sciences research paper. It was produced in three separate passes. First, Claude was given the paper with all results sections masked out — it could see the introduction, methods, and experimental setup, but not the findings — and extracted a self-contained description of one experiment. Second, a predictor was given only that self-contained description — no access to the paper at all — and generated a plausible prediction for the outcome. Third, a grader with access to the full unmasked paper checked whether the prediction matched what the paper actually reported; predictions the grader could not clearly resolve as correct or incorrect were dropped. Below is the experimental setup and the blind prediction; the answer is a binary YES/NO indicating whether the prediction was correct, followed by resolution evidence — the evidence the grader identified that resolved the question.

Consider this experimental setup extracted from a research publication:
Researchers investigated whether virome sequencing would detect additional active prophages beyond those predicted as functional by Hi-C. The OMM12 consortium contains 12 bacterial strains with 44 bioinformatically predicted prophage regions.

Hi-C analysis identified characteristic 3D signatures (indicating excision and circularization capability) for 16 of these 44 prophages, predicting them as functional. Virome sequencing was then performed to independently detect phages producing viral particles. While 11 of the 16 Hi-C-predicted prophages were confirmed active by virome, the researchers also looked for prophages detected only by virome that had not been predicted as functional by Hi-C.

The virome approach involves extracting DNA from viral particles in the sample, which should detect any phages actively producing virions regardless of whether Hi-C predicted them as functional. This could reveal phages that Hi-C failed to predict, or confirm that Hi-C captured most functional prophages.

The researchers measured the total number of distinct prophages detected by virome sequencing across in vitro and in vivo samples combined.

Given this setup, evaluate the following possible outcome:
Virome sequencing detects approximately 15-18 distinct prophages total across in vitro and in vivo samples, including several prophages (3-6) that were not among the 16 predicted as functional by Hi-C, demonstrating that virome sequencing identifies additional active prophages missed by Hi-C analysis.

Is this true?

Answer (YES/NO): NO